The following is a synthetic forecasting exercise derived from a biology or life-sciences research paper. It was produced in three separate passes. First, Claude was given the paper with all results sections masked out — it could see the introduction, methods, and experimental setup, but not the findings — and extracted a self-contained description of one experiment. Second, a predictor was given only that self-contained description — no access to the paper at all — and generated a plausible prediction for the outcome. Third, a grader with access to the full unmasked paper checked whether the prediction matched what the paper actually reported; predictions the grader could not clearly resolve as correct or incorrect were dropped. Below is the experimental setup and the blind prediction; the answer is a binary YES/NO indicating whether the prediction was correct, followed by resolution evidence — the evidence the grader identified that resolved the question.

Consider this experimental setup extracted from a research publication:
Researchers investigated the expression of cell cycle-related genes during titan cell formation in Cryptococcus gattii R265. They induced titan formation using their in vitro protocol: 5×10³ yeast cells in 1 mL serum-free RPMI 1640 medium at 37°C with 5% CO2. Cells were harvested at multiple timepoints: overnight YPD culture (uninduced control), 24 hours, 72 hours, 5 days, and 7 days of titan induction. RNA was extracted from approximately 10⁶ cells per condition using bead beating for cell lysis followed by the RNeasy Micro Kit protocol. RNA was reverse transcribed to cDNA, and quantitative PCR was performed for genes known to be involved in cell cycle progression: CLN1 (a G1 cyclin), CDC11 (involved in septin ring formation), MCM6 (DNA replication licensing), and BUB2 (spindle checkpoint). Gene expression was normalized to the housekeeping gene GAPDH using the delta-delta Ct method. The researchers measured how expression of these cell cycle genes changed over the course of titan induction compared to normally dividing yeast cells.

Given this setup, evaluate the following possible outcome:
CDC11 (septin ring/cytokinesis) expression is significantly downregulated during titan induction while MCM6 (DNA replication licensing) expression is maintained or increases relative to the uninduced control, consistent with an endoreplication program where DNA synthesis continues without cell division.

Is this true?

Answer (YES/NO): YES